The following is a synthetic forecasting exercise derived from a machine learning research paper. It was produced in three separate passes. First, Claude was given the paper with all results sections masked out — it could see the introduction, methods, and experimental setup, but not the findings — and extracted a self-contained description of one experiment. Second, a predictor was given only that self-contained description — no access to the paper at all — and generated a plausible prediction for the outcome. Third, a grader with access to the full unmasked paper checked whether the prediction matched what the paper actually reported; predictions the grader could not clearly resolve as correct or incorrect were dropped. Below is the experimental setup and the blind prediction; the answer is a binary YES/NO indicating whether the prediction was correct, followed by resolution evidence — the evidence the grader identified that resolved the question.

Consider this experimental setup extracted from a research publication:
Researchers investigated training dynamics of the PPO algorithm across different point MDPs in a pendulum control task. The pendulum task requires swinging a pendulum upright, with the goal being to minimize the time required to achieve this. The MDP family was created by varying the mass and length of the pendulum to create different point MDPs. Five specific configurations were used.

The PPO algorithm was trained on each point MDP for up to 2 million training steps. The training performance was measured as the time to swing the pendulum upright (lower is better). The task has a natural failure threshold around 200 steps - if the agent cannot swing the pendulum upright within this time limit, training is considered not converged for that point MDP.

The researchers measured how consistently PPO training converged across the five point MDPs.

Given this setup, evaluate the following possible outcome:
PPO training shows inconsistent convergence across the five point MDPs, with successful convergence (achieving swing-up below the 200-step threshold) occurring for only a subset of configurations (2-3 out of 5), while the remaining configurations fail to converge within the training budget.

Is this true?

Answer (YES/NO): NO